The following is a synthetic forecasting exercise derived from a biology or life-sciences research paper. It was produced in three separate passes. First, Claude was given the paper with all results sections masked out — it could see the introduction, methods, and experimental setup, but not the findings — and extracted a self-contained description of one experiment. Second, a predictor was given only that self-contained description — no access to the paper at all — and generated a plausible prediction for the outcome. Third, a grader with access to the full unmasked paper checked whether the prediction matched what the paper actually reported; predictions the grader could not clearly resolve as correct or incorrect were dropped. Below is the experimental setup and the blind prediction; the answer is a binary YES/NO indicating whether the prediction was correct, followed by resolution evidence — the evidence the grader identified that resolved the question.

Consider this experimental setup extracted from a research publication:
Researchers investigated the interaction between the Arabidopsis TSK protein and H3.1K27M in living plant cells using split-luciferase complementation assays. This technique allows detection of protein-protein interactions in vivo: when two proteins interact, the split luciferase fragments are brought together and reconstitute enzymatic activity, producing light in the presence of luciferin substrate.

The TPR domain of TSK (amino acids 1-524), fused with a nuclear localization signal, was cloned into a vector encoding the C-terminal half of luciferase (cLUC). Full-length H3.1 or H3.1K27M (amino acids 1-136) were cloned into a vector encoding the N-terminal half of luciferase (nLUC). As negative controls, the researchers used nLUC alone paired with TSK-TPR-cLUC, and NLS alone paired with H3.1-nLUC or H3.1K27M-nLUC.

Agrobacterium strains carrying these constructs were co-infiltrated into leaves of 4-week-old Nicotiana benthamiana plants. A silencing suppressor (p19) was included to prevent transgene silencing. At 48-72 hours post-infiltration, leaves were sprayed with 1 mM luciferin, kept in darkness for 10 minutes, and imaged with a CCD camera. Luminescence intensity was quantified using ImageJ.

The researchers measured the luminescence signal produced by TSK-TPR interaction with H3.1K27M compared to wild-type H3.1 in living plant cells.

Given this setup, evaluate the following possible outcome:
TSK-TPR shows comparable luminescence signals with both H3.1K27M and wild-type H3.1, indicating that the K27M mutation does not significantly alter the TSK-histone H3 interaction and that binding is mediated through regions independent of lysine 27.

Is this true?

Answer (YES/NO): NO